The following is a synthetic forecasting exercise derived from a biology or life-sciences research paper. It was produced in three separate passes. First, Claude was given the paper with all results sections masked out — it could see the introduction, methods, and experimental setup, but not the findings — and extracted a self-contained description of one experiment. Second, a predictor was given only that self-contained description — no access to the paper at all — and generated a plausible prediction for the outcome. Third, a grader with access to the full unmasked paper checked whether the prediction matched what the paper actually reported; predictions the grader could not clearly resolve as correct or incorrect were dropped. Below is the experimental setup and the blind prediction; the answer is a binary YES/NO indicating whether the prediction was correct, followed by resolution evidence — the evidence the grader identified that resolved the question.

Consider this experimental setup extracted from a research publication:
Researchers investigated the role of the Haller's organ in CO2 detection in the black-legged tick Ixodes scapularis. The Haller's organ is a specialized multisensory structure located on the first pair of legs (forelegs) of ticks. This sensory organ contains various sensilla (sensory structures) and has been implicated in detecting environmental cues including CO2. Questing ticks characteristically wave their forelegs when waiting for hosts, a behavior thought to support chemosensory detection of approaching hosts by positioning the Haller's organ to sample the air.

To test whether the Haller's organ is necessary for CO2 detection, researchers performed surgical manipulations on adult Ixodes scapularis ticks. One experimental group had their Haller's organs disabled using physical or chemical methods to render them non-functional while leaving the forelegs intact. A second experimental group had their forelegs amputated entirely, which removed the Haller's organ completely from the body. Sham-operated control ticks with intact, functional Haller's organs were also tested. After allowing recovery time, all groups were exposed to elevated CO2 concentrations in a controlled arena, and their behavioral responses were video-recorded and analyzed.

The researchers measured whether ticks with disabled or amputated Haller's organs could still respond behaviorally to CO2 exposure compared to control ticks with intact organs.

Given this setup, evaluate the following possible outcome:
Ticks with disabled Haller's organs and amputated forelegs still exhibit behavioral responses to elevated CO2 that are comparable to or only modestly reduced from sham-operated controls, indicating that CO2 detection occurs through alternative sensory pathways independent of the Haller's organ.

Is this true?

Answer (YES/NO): YES